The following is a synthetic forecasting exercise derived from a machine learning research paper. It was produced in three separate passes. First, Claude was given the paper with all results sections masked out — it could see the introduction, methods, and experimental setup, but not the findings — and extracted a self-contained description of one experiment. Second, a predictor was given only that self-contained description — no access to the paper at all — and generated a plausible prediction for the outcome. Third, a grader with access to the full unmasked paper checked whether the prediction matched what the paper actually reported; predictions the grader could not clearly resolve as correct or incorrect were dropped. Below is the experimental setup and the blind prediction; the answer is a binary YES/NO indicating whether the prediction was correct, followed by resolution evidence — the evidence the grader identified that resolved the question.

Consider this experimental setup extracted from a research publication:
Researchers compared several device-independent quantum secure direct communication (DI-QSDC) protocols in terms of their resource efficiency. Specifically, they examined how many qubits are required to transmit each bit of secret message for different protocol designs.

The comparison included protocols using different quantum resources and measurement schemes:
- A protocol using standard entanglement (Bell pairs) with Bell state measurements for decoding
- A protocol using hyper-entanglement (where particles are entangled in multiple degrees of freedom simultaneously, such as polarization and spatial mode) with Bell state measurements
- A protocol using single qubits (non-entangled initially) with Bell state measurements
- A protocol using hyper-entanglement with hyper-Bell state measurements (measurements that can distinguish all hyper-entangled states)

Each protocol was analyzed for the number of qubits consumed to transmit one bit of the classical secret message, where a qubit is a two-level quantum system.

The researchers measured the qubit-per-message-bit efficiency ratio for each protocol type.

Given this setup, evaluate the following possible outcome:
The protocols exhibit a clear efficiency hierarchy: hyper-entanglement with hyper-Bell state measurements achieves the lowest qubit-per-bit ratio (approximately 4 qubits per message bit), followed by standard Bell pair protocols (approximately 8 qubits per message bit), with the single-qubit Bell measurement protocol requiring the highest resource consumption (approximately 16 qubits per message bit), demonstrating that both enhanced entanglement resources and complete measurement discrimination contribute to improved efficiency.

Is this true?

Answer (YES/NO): NO